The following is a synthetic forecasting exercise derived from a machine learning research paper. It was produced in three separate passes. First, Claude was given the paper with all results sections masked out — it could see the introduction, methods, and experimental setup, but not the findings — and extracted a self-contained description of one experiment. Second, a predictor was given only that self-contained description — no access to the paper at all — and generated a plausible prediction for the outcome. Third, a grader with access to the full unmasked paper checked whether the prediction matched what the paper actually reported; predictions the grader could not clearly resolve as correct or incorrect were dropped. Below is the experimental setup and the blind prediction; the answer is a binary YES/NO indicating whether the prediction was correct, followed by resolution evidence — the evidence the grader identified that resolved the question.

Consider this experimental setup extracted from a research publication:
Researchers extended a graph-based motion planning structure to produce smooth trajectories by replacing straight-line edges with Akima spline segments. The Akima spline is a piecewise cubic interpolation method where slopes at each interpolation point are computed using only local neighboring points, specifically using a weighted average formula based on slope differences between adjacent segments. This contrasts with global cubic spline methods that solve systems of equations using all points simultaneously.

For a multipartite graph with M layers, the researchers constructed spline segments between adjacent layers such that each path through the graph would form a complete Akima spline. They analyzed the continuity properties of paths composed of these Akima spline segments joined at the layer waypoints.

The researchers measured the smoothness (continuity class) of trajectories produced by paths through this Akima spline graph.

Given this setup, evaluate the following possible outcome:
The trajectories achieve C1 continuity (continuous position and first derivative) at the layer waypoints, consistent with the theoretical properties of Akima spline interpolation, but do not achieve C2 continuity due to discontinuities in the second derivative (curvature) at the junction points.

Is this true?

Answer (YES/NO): YES